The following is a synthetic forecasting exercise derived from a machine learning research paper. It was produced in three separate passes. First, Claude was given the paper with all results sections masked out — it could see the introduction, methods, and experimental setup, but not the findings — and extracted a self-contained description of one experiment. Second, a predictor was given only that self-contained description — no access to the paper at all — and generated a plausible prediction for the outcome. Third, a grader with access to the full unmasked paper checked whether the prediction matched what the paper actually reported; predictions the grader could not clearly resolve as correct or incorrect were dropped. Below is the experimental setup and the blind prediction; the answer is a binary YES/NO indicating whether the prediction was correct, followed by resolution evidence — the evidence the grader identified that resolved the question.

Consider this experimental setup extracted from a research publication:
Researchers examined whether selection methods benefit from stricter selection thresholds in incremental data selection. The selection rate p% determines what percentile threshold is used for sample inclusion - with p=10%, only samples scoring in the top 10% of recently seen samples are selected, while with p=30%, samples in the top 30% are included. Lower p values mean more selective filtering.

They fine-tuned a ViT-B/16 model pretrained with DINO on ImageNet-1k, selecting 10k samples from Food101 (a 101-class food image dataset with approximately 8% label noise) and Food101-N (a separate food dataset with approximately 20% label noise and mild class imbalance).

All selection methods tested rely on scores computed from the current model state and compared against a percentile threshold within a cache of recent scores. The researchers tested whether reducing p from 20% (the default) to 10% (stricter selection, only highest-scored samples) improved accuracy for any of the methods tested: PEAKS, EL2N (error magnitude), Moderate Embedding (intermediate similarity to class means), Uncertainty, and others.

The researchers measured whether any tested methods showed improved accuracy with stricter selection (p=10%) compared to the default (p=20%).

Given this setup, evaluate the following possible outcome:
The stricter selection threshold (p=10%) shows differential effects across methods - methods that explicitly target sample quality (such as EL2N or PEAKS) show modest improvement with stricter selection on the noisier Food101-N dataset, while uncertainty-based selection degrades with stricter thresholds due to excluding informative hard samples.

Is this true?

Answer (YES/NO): NO